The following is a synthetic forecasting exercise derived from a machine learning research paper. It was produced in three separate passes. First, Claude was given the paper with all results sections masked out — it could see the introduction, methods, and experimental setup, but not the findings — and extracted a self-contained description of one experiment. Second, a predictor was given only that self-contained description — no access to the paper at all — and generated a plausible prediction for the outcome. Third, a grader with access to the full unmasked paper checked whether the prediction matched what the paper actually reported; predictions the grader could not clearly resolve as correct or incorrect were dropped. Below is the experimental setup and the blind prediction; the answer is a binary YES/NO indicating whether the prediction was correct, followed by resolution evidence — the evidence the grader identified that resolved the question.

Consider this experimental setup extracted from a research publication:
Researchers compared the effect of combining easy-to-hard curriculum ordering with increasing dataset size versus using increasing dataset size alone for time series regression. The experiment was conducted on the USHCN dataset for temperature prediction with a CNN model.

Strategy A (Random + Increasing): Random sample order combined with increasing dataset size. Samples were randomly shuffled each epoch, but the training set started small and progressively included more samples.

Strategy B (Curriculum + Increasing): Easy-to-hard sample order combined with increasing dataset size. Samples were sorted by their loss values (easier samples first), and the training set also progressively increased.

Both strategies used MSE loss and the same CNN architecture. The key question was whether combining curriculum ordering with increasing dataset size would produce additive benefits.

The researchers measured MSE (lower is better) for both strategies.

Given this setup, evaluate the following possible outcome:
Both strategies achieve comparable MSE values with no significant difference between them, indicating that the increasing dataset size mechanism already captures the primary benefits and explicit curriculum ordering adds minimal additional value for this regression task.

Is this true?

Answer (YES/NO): NO